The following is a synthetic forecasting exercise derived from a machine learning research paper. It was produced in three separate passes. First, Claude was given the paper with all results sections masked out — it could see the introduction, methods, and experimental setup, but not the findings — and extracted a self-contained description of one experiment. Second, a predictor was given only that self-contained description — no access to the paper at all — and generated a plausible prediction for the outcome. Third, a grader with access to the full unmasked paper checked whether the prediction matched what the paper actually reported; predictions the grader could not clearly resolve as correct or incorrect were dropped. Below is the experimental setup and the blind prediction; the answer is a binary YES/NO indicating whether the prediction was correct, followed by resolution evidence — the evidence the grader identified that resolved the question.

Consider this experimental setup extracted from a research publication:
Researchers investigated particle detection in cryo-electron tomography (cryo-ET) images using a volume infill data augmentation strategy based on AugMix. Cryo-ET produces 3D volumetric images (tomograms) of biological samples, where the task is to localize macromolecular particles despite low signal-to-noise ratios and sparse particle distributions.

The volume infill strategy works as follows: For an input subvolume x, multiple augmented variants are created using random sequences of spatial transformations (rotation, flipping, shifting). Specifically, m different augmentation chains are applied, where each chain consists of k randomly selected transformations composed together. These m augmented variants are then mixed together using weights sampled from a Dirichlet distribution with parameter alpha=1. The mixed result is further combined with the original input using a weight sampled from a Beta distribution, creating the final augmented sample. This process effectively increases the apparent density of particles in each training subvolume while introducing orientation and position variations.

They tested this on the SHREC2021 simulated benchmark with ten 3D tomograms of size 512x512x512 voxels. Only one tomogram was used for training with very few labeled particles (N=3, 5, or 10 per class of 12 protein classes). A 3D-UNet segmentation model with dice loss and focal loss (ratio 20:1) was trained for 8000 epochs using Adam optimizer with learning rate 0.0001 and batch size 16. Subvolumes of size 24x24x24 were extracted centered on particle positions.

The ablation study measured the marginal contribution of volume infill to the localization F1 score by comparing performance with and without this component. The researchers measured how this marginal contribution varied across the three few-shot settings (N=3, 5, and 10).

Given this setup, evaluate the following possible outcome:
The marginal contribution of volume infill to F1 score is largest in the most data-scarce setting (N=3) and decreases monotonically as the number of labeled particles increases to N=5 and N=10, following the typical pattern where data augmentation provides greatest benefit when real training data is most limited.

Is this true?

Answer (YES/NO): NO